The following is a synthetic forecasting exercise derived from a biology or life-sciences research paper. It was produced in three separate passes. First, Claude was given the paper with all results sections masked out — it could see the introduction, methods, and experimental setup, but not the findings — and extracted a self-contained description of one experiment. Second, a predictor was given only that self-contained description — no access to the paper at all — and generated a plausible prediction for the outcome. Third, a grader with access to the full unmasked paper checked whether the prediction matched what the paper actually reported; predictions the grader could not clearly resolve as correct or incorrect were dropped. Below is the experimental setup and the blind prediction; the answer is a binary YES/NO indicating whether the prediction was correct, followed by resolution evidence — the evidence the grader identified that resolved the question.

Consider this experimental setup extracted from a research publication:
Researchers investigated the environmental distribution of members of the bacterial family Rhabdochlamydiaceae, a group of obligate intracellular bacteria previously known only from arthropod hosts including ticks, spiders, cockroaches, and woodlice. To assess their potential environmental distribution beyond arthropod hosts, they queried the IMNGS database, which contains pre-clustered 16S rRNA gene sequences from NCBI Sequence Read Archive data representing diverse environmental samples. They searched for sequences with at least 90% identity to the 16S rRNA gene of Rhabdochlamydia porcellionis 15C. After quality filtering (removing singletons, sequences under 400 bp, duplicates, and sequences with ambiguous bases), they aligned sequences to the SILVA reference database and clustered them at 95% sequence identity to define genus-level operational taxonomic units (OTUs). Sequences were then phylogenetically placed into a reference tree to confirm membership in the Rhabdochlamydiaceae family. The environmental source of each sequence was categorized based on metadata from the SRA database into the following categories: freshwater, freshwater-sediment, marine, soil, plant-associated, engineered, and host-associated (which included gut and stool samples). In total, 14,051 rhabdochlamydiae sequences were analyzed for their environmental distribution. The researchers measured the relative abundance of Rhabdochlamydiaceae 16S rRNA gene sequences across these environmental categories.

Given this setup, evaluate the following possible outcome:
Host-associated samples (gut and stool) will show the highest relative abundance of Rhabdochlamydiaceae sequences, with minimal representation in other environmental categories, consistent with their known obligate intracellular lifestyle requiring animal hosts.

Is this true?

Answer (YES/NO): NO